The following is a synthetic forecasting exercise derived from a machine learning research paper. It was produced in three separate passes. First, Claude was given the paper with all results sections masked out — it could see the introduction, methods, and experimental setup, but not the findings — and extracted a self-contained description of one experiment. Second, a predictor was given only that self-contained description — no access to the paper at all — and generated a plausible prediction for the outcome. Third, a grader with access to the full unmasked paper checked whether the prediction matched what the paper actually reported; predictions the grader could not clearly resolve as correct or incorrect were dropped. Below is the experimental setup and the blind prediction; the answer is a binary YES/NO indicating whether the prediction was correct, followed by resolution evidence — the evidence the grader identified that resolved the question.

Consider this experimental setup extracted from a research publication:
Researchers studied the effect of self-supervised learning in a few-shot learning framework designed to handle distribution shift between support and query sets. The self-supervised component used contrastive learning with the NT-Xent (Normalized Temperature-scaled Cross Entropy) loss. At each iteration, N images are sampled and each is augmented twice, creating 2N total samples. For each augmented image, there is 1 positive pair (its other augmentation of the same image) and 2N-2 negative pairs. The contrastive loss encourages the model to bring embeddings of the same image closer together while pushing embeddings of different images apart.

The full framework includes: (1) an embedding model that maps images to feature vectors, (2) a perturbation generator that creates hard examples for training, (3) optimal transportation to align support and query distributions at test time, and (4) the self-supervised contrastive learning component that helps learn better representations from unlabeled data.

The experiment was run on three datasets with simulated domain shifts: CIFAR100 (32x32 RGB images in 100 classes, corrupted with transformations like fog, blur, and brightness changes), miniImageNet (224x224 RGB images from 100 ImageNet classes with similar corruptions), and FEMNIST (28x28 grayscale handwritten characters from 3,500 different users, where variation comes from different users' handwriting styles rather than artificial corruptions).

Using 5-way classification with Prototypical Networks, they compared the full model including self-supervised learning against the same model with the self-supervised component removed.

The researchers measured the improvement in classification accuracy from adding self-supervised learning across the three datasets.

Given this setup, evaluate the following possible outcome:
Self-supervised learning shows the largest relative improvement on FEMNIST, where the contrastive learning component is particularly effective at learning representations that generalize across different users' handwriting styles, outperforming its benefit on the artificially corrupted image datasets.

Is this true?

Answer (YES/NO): NO